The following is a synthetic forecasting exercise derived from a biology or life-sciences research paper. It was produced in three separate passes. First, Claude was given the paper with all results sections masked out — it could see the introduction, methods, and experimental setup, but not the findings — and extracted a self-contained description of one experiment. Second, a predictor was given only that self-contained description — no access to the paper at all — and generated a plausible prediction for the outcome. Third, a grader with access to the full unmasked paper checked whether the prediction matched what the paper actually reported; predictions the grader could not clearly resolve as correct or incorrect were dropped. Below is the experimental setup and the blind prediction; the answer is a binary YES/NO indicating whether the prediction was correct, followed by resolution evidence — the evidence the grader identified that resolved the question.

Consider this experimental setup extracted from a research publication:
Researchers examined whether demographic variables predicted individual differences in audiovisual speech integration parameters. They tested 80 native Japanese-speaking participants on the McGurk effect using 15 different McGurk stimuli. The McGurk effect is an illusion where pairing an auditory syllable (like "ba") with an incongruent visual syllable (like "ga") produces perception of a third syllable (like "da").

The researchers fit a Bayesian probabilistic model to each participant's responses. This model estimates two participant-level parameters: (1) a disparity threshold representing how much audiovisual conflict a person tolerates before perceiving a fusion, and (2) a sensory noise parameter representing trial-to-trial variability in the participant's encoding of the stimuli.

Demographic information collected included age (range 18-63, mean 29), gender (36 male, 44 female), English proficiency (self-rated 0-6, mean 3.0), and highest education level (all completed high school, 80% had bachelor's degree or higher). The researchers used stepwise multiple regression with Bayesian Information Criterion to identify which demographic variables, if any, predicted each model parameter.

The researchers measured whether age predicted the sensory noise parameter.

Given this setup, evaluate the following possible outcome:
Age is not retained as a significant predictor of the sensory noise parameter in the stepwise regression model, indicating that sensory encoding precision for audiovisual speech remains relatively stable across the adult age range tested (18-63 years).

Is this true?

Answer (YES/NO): NO